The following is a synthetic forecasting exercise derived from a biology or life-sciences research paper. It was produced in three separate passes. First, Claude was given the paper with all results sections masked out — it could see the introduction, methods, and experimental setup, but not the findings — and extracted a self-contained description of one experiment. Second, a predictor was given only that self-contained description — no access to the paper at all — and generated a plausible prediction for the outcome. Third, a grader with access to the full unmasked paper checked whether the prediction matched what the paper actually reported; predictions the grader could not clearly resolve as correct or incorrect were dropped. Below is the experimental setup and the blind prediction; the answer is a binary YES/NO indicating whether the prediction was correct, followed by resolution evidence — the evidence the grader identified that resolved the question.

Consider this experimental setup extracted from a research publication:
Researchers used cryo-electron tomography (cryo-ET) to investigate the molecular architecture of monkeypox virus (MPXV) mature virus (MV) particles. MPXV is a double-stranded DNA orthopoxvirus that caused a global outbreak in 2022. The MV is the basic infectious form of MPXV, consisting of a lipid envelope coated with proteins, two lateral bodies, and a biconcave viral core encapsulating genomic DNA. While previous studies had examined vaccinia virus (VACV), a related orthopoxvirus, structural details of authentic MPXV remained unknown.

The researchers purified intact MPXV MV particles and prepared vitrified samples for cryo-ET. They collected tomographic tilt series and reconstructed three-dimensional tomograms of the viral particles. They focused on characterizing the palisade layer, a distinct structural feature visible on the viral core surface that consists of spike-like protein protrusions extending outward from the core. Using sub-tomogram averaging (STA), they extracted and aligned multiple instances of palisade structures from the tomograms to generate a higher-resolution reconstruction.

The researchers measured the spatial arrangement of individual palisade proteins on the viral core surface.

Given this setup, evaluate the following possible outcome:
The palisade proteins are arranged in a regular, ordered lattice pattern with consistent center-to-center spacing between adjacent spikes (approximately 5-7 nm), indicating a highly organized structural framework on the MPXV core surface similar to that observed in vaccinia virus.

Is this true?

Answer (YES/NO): NO